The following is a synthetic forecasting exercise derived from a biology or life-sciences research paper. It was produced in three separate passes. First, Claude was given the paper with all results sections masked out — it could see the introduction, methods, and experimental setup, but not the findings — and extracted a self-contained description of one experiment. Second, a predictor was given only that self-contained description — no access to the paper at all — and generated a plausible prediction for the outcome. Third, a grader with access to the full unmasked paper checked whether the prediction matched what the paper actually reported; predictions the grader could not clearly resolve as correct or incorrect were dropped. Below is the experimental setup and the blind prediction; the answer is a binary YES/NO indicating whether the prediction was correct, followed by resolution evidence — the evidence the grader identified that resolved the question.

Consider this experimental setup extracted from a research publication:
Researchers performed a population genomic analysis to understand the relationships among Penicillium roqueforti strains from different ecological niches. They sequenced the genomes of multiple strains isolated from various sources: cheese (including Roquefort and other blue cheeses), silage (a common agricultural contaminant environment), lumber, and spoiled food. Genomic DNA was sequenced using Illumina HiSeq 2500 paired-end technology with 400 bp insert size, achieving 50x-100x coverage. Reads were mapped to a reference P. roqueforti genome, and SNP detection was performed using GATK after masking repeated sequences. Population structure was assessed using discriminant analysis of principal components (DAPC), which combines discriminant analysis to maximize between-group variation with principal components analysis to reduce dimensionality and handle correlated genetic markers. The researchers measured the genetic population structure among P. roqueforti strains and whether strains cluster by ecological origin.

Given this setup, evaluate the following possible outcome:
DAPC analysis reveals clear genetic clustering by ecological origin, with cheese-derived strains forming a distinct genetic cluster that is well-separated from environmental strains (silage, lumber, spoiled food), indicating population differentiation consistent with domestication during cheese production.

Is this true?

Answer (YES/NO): NO